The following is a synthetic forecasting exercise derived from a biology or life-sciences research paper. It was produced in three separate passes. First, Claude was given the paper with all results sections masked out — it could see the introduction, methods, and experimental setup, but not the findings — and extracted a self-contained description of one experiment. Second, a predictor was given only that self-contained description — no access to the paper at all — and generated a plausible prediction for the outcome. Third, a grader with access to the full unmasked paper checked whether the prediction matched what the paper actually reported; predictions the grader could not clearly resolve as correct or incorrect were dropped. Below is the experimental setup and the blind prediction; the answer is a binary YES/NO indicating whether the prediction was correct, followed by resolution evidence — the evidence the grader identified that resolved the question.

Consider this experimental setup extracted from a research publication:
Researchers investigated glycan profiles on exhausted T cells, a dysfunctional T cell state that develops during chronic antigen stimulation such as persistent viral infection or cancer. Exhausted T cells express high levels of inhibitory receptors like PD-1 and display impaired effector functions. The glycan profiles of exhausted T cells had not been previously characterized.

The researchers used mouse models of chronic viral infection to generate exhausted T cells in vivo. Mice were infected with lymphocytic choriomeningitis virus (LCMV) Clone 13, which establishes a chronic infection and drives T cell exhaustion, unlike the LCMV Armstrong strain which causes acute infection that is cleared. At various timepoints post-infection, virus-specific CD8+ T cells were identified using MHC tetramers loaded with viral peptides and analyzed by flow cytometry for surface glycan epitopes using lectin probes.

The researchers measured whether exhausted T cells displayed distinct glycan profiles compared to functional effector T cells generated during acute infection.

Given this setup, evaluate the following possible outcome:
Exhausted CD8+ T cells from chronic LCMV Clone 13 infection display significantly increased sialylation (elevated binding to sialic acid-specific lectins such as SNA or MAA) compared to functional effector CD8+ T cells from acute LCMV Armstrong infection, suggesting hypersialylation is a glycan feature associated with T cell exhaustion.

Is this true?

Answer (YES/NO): NO